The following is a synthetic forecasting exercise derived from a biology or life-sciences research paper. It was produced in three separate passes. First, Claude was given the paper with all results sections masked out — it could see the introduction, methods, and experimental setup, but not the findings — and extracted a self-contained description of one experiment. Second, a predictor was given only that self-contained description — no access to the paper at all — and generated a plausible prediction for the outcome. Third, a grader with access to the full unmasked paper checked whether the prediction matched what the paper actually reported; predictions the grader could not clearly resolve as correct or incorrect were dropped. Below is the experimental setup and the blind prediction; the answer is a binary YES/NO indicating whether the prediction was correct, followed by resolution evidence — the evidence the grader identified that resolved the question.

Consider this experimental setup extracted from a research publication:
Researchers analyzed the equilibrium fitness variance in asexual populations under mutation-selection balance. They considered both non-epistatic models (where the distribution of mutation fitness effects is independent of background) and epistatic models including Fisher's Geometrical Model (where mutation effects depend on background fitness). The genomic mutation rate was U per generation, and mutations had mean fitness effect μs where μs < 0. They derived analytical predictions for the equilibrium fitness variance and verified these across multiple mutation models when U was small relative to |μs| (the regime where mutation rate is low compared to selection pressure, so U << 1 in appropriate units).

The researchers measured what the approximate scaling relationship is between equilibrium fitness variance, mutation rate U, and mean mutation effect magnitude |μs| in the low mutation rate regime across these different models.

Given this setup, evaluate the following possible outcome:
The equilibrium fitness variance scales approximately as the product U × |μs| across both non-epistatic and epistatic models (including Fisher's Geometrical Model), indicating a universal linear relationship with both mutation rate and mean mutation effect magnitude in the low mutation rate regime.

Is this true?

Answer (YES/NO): YES